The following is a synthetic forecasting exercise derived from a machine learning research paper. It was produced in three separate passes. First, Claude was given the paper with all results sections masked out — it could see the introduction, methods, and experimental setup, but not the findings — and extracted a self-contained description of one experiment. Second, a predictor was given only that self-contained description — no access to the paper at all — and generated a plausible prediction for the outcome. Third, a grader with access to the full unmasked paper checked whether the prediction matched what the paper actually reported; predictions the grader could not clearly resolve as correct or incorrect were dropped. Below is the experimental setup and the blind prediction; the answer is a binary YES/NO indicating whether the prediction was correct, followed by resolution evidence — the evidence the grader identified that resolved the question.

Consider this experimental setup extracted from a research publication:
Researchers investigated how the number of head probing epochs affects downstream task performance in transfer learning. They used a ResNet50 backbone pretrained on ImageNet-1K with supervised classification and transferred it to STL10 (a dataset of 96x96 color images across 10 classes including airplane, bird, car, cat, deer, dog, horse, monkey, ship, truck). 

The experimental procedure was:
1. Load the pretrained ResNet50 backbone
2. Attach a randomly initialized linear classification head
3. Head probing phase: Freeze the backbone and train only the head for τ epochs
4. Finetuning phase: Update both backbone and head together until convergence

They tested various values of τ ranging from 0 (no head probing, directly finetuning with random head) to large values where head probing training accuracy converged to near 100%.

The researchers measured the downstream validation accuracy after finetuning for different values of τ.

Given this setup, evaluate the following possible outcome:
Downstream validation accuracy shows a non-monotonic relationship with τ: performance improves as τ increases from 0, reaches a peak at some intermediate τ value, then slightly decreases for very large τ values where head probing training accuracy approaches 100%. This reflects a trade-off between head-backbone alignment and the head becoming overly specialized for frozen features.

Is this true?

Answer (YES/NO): YES